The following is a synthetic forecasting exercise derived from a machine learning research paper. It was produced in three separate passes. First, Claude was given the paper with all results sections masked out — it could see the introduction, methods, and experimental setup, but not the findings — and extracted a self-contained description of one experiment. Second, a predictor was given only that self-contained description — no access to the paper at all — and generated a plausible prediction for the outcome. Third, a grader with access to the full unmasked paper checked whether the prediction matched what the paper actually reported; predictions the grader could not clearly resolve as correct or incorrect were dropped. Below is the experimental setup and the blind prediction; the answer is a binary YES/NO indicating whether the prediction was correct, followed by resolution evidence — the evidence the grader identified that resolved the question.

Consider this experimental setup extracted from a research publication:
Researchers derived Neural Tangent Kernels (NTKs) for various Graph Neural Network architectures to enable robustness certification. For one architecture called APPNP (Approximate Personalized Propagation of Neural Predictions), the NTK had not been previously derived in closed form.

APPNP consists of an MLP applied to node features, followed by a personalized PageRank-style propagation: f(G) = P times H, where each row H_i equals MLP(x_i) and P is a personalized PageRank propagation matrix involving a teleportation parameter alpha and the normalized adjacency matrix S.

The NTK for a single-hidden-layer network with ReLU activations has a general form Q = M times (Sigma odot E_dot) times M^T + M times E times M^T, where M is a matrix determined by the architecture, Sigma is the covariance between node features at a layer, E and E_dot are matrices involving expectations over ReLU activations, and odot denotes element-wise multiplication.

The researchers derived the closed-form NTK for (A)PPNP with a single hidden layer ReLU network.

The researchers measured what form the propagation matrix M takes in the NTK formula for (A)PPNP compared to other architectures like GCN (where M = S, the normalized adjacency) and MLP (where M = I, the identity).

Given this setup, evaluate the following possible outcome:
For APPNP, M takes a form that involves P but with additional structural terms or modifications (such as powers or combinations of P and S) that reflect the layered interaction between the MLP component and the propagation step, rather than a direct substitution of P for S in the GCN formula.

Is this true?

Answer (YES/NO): NO